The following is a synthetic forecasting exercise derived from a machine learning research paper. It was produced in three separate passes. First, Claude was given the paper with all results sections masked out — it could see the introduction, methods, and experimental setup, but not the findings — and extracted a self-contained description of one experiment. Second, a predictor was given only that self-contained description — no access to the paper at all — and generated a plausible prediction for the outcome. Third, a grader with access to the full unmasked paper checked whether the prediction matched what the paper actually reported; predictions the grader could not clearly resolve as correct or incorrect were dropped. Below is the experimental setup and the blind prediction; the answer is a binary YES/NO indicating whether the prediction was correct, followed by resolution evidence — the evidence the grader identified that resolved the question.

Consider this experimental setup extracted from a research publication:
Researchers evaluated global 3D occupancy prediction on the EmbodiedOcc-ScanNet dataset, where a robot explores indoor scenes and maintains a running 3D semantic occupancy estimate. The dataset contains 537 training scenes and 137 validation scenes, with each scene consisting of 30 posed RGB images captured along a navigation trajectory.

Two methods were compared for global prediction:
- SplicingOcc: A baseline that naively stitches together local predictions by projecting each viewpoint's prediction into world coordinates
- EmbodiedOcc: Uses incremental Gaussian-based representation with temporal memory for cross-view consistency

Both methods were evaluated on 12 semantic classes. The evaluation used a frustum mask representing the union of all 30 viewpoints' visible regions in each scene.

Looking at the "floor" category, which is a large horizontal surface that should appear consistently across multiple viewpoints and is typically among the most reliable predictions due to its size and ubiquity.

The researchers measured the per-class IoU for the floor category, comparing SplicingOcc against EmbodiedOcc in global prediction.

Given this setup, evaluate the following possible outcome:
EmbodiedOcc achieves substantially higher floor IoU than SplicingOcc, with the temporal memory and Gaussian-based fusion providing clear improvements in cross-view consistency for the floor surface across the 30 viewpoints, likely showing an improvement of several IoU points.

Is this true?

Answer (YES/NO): YES